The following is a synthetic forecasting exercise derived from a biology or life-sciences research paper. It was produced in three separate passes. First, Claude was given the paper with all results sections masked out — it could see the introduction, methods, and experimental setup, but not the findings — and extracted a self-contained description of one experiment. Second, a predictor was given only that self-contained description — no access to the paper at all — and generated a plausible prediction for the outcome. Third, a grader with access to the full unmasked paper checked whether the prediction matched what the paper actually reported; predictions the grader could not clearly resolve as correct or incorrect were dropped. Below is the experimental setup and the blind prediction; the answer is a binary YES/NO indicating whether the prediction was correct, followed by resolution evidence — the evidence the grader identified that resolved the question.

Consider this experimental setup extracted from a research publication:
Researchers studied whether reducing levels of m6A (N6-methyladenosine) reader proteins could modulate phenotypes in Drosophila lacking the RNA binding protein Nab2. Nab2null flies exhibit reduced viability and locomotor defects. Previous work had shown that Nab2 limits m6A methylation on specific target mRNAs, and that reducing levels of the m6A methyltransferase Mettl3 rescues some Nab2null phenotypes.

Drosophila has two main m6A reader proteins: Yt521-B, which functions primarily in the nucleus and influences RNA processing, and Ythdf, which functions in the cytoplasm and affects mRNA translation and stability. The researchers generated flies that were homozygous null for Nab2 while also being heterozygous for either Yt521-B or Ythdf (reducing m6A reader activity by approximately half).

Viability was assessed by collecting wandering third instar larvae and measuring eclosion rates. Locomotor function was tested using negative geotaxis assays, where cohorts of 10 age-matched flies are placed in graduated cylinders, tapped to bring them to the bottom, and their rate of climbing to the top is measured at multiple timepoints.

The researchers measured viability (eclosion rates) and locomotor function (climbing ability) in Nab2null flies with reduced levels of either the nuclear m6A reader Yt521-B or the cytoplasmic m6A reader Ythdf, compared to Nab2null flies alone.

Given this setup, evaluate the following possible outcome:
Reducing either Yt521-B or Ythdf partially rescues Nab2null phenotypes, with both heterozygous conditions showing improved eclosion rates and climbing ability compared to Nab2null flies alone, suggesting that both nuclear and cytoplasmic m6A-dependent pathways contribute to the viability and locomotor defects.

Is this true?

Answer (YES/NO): NO